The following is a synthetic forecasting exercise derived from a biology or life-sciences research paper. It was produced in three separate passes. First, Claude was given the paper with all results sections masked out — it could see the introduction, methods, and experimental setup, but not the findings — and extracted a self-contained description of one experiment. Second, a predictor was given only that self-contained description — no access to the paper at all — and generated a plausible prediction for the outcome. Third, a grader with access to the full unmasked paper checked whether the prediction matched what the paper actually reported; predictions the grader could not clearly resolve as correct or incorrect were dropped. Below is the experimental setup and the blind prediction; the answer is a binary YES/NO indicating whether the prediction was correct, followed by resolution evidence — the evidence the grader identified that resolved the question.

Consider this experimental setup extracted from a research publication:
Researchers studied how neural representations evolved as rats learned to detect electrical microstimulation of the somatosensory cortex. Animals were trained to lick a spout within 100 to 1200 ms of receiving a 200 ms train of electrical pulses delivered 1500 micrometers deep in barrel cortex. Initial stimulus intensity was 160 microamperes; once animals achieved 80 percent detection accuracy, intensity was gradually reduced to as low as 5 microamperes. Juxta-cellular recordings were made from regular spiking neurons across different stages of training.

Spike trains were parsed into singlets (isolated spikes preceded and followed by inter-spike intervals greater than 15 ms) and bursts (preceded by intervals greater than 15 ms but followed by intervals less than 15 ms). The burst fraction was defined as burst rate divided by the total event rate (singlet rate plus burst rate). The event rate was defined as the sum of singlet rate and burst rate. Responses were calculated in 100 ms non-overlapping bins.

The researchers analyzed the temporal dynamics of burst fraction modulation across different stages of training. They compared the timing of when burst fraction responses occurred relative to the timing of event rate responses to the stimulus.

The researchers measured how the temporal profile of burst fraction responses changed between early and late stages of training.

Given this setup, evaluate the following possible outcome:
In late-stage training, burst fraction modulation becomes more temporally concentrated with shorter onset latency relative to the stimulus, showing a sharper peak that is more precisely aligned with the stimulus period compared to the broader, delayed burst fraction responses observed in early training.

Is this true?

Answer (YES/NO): NO